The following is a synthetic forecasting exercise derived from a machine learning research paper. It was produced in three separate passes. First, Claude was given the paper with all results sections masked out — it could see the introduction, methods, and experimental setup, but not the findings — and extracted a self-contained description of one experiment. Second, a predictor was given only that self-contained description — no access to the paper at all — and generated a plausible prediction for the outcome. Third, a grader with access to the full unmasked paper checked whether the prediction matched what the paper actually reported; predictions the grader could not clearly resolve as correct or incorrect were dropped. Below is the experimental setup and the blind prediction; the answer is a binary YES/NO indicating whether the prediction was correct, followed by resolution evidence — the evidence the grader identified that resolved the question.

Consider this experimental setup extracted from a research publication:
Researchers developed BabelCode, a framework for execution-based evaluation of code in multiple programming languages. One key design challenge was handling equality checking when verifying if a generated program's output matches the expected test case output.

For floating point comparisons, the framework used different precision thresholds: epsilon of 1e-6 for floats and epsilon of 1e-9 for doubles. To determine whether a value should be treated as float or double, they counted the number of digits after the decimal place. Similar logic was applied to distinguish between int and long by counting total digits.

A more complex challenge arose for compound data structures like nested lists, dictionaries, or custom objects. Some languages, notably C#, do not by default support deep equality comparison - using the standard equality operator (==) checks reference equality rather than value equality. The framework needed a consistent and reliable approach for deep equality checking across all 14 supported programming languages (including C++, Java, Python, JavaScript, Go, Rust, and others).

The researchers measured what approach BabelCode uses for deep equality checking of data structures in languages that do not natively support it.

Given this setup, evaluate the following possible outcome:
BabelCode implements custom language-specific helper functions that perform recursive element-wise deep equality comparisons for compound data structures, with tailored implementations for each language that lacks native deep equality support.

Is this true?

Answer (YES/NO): NO